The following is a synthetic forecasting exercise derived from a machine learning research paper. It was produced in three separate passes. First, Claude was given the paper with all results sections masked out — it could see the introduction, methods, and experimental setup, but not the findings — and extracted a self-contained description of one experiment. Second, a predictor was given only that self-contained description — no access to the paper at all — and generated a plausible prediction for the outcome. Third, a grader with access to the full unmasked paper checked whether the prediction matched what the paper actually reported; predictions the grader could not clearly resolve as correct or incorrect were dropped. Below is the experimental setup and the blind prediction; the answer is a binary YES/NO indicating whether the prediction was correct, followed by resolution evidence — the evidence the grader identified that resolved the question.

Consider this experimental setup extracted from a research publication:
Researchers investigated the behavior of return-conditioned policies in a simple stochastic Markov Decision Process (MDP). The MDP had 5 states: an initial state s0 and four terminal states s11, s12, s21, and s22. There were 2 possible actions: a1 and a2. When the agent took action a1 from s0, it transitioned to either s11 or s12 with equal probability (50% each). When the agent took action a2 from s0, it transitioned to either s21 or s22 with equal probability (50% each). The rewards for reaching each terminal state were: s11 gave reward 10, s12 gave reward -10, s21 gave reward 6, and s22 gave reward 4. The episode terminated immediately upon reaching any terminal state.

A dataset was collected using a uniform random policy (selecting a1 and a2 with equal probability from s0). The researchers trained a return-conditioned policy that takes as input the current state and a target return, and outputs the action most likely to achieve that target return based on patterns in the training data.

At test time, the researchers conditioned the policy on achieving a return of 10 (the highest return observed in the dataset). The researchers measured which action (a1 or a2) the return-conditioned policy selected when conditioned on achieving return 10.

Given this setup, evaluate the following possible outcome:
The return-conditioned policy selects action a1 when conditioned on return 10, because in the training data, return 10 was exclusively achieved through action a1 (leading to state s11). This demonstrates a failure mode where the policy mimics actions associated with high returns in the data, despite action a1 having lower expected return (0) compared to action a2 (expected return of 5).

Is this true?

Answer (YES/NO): YES